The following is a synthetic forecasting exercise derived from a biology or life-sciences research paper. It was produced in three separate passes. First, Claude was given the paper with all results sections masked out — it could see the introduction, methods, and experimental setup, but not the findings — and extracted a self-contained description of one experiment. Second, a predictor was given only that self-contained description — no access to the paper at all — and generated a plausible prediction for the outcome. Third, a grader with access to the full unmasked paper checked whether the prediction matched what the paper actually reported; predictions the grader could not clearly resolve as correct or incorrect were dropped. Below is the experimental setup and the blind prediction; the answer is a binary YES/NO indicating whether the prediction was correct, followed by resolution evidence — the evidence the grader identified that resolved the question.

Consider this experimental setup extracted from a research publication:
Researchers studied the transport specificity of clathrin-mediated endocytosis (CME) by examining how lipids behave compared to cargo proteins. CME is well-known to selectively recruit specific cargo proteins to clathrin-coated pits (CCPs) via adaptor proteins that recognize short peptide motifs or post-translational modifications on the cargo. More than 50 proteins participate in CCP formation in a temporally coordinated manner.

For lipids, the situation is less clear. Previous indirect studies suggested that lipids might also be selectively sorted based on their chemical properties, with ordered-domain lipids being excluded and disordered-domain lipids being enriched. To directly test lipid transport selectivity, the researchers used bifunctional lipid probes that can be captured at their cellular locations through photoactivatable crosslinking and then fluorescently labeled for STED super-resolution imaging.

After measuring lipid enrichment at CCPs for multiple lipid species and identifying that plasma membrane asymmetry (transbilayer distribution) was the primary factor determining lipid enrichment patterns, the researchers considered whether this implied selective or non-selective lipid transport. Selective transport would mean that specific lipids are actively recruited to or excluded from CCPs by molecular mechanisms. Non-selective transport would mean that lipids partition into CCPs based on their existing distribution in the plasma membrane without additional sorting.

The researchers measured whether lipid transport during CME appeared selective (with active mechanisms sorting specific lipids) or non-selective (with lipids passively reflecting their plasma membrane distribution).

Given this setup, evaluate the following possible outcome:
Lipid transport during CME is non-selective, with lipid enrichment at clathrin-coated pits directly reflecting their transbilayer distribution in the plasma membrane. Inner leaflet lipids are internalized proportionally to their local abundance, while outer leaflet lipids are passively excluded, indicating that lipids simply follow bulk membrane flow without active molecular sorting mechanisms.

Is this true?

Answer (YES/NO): YES